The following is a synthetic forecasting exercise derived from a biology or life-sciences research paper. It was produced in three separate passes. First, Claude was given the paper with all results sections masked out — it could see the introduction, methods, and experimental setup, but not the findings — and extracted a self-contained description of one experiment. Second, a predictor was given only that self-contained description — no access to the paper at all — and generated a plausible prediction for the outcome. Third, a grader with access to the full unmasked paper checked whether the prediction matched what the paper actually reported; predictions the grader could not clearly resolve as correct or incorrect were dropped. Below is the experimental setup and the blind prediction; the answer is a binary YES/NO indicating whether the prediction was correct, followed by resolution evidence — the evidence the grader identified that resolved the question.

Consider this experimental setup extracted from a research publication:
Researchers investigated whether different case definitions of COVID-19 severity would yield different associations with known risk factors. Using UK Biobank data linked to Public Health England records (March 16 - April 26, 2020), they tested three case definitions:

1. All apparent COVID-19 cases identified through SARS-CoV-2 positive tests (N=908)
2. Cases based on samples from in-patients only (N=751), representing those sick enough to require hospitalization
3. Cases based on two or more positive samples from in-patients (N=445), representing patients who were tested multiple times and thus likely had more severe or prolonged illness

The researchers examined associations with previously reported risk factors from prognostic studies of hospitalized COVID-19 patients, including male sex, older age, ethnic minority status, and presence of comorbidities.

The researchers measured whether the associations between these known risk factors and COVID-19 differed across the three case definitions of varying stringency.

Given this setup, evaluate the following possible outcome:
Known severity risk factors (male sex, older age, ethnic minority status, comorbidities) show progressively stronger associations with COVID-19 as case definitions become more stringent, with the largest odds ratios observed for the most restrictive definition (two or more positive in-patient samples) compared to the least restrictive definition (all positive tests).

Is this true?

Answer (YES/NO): NO